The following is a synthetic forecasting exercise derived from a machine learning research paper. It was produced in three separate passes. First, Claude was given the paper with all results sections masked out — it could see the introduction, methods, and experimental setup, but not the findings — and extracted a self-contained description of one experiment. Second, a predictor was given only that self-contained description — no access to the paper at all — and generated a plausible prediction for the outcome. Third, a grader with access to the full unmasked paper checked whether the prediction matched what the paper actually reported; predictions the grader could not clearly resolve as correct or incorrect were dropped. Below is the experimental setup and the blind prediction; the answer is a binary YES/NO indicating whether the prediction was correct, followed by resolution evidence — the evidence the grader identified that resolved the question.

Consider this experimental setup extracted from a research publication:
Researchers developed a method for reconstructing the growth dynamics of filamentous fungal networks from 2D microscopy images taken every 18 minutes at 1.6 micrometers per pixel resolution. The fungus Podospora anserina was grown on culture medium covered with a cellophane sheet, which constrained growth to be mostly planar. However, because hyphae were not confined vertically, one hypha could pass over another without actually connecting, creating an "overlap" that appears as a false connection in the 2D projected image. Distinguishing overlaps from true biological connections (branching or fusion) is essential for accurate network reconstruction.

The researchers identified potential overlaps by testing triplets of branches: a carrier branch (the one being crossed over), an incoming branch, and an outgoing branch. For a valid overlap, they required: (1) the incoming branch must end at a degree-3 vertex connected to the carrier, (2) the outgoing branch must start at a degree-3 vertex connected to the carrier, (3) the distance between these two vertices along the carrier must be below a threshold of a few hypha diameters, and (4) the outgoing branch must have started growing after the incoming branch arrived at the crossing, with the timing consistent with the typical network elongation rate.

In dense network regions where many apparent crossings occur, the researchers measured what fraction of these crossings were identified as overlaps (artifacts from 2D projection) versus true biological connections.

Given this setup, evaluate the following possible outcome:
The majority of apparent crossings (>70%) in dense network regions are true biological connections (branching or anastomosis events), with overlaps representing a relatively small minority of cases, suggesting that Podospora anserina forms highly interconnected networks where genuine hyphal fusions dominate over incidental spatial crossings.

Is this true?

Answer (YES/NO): YES